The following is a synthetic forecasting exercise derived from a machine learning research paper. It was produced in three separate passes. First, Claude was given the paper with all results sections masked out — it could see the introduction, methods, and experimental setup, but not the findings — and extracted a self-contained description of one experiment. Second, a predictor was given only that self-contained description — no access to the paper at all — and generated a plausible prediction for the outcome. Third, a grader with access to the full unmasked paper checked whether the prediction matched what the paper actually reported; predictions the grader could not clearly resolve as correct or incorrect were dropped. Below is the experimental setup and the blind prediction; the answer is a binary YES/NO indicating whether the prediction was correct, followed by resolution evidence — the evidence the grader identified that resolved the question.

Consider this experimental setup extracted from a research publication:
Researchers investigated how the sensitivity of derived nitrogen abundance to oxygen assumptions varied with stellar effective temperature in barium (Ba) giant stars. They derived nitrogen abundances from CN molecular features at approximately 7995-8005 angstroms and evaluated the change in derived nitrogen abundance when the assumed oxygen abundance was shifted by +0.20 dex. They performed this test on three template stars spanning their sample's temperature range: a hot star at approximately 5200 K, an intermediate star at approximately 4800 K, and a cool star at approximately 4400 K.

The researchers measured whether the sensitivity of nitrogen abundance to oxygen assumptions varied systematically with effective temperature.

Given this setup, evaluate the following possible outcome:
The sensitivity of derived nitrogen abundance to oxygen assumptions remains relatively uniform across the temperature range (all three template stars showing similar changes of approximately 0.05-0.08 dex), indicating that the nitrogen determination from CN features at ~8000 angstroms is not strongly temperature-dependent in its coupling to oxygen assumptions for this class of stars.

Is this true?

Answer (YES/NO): NO